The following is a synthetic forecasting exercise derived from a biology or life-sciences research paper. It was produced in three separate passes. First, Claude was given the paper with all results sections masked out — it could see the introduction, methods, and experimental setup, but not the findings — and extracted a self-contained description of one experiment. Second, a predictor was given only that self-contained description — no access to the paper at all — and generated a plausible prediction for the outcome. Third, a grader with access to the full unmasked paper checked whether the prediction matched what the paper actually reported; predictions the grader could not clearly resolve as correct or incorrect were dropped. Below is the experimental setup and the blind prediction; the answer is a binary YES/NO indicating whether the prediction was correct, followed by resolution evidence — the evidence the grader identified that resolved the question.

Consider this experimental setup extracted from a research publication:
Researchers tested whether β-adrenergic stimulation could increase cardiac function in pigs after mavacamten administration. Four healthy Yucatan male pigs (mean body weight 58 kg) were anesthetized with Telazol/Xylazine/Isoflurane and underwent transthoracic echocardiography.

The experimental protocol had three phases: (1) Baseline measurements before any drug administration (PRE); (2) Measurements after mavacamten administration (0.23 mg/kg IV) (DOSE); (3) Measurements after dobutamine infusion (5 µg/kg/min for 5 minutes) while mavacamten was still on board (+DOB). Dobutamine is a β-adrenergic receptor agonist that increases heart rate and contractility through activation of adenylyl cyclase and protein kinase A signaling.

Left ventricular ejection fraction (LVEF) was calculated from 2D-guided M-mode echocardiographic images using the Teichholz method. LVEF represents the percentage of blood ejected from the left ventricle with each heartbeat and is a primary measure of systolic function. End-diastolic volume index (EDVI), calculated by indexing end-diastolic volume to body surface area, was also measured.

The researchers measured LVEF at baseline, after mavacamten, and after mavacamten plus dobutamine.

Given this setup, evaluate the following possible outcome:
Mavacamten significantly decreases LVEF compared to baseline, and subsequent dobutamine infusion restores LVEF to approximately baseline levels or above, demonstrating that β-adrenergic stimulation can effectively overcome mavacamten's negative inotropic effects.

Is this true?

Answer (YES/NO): NO